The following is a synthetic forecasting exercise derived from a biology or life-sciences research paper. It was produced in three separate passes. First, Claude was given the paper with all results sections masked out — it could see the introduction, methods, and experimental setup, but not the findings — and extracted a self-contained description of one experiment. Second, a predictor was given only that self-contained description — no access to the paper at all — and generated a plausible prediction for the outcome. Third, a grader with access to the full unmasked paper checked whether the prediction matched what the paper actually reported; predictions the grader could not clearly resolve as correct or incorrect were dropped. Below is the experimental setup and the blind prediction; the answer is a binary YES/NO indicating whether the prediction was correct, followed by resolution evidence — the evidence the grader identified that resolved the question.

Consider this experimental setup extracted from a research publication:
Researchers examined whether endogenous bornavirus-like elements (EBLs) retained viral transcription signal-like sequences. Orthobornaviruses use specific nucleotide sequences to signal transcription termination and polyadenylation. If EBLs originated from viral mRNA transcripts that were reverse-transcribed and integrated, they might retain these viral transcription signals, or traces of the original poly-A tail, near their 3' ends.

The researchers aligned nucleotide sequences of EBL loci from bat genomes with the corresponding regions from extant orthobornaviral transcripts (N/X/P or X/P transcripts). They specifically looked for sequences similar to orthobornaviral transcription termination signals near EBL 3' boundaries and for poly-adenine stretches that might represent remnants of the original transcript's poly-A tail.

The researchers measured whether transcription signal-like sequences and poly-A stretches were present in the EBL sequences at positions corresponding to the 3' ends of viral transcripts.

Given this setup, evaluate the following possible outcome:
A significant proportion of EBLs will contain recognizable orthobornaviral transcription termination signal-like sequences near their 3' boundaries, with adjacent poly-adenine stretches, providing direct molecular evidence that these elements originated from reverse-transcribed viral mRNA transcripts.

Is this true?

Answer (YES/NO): YES